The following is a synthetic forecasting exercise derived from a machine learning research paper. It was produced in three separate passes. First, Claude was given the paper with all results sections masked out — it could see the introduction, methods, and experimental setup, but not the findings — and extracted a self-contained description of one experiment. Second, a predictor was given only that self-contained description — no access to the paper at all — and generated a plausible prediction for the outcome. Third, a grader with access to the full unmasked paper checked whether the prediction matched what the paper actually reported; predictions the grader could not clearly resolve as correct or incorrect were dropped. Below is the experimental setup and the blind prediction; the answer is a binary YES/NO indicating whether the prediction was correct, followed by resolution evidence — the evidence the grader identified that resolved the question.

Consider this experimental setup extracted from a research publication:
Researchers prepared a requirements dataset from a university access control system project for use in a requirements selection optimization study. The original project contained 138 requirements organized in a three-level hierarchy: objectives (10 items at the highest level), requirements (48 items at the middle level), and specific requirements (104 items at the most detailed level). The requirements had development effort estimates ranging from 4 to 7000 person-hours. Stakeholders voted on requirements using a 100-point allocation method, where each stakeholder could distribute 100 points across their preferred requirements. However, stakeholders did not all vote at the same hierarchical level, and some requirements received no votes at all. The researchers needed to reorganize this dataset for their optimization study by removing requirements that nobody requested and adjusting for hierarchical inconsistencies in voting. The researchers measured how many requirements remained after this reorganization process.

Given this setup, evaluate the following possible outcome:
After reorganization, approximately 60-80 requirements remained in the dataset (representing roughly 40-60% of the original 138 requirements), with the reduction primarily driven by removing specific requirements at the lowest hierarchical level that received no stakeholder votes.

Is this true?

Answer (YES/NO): NO